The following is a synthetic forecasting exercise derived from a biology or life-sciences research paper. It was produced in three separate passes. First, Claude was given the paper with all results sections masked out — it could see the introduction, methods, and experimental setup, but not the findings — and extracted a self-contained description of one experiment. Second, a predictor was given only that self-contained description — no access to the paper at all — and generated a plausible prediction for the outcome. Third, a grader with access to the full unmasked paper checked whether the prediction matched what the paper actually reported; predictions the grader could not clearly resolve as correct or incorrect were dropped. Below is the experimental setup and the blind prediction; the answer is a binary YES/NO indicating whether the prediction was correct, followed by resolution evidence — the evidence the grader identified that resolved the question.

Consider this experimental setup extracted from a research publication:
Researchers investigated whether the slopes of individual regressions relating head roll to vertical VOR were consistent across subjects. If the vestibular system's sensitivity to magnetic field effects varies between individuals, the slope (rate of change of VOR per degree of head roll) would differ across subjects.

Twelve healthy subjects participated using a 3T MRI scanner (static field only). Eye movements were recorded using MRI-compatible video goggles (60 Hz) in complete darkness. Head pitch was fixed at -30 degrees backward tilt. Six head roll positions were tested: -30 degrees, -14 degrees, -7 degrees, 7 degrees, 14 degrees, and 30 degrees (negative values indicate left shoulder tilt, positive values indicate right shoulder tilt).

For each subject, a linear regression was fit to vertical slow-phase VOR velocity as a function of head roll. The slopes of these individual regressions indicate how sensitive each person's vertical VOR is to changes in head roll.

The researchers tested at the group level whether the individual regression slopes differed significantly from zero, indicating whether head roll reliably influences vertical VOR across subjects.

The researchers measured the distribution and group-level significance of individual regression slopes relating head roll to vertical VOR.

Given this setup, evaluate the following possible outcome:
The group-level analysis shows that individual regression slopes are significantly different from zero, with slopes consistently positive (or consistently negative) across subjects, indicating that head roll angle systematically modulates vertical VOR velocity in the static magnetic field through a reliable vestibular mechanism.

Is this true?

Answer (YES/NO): YES